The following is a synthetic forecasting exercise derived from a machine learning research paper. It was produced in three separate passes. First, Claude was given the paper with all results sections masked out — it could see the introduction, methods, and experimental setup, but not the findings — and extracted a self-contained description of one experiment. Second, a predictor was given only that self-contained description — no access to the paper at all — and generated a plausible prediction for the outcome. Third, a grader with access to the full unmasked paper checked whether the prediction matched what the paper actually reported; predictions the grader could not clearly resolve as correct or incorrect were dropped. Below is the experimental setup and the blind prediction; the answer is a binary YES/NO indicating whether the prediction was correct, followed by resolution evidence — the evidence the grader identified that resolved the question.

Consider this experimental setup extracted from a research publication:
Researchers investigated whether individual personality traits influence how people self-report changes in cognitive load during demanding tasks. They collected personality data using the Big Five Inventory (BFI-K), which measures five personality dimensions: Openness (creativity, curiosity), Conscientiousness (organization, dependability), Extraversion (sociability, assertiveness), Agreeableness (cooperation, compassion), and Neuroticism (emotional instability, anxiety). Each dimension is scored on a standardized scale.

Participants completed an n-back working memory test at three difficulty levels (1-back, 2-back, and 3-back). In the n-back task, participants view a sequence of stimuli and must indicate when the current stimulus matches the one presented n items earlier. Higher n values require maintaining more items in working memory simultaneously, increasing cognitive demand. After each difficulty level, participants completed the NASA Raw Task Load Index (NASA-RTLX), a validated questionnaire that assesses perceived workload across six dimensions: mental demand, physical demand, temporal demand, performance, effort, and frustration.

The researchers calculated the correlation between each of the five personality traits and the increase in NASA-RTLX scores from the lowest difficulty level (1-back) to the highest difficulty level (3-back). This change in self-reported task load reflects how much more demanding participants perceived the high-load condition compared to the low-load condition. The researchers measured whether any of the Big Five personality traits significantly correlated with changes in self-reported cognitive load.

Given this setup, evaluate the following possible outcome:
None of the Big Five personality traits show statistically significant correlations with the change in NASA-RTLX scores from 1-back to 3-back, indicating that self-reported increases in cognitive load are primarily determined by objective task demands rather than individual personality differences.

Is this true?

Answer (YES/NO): YES